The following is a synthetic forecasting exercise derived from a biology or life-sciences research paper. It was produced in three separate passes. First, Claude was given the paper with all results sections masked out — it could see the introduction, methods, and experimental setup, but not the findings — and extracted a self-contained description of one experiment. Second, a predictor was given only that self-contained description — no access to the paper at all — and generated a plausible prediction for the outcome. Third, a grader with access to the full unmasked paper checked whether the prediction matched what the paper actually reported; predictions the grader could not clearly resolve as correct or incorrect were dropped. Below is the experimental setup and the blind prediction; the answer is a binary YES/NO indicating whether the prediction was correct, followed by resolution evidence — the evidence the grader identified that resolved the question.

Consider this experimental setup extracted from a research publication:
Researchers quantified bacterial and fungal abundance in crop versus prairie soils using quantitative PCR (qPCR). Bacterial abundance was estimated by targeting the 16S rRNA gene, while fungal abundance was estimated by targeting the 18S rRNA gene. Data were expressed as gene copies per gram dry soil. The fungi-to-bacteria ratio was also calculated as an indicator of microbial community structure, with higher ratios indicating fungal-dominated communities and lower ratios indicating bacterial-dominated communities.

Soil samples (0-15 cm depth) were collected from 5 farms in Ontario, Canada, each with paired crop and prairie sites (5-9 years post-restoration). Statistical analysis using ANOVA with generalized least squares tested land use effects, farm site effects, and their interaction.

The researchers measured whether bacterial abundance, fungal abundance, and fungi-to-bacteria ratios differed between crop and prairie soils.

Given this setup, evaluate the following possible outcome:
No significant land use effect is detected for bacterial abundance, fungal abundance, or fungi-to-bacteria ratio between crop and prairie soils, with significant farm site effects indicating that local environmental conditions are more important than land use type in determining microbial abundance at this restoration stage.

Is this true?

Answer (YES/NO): NO